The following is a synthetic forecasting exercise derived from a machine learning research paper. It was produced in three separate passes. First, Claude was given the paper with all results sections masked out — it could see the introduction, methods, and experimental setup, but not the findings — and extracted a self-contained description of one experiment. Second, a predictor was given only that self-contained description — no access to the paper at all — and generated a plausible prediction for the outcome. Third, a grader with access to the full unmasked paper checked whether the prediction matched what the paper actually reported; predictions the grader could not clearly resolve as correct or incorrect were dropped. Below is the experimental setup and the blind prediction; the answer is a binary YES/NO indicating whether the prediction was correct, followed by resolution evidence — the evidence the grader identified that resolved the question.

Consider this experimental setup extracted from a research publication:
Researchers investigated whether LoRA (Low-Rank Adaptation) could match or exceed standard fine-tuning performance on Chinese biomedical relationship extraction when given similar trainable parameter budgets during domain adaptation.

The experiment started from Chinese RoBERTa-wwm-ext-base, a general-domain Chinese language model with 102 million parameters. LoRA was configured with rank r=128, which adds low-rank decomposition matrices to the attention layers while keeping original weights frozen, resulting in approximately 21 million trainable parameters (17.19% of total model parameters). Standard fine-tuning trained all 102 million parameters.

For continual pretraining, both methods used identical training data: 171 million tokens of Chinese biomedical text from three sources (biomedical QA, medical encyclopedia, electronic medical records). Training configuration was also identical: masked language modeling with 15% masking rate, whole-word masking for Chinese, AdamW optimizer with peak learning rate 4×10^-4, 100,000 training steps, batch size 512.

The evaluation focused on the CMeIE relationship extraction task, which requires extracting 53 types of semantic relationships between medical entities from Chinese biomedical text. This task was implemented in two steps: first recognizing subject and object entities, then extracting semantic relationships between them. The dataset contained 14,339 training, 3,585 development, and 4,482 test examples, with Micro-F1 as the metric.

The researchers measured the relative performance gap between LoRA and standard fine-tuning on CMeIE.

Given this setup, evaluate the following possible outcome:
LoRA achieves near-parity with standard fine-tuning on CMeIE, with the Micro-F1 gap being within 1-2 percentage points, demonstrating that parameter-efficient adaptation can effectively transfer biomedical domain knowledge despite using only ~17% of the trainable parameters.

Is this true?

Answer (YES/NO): NO